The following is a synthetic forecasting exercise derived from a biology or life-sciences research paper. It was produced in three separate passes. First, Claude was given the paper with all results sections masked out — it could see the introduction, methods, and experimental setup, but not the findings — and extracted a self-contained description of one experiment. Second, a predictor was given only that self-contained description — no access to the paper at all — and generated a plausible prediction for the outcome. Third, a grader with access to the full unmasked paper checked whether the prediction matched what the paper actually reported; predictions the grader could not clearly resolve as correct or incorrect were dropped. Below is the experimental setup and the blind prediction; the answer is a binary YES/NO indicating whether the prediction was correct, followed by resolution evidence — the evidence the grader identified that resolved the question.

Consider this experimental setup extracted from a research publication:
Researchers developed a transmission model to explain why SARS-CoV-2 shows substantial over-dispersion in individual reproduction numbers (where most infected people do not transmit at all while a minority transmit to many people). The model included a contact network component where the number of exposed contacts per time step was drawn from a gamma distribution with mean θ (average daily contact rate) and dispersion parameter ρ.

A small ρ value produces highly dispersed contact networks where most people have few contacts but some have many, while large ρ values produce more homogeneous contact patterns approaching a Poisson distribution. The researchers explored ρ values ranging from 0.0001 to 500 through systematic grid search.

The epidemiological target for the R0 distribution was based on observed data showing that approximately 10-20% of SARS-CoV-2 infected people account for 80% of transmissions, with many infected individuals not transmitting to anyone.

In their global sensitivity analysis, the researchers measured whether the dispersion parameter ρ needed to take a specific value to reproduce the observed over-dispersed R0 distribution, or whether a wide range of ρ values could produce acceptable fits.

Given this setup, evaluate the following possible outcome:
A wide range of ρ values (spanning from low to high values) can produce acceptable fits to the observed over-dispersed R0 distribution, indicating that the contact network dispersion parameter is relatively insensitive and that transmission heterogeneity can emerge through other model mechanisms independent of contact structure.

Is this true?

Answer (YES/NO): NO